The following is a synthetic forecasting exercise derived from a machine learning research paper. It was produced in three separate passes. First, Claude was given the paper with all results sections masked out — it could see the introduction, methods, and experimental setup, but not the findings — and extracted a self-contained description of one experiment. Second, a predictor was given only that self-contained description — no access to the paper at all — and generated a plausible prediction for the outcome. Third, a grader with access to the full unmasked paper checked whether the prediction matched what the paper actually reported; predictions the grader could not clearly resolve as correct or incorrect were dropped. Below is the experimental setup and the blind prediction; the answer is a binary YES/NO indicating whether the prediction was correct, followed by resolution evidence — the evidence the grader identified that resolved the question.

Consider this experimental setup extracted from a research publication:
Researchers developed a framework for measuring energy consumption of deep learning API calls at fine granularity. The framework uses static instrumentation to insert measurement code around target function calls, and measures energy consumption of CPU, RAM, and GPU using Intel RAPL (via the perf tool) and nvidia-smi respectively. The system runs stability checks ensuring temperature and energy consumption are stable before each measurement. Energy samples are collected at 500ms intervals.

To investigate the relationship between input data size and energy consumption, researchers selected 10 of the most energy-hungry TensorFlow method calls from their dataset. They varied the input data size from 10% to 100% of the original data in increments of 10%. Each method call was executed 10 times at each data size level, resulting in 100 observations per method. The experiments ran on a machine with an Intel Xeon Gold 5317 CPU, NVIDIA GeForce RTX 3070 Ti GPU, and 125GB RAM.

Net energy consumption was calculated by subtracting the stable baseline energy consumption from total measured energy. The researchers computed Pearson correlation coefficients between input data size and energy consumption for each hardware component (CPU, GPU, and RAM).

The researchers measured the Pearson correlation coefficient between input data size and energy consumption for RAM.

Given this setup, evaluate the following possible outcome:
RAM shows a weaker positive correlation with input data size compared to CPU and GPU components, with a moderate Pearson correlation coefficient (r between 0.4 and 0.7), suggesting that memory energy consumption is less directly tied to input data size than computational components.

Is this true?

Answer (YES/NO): NO